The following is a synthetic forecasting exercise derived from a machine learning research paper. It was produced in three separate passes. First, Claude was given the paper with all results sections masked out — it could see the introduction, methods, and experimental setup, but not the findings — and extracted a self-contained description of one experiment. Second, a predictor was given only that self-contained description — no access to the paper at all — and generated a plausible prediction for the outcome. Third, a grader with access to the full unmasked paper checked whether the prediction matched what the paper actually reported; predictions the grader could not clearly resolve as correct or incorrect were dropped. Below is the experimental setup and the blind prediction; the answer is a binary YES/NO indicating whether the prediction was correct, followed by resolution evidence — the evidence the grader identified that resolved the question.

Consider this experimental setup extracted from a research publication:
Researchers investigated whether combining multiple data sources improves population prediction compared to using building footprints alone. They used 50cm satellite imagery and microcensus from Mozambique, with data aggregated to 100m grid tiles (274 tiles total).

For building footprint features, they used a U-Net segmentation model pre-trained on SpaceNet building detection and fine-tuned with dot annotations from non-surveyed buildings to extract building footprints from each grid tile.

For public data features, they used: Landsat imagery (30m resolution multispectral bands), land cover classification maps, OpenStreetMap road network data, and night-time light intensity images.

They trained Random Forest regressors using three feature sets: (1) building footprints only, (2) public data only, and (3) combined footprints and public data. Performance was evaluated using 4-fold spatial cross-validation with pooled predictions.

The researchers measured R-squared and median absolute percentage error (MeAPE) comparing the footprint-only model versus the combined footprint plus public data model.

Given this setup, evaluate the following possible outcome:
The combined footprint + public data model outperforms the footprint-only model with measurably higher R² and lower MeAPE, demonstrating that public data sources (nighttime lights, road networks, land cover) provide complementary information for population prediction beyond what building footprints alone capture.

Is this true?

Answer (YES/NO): NO